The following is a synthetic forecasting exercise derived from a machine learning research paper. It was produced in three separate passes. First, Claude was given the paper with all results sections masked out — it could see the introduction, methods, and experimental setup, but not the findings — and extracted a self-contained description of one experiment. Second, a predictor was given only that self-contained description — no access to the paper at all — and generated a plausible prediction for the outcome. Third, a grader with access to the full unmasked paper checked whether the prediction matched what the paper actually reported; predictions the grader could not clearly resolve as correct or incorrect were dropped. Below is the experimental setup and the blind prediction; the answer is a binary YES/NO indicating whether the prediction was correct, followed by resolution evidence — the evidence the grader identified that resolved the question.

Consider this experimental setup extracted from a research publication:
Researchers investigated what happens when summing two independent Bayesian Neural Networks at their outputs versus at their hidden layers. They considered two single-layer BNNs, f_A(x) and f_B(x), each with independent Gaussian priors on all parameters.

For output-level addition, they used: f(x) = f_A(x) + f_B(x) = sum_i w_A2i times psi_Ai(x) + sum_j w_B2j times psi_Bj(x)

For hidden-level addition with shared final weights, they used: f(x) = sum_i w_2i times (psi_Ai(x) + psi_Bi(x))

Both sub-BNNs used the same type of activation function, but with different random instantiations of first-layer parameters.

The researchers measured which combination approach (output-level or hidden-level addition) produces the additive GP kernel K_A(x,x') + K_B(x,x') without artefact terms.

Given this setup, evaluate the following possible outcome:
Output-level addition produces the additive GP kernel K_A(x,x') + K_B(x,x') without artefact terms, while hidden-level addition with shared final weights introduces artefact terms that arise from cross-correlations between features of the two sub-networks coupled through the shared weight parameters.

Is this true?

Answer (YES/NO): YES